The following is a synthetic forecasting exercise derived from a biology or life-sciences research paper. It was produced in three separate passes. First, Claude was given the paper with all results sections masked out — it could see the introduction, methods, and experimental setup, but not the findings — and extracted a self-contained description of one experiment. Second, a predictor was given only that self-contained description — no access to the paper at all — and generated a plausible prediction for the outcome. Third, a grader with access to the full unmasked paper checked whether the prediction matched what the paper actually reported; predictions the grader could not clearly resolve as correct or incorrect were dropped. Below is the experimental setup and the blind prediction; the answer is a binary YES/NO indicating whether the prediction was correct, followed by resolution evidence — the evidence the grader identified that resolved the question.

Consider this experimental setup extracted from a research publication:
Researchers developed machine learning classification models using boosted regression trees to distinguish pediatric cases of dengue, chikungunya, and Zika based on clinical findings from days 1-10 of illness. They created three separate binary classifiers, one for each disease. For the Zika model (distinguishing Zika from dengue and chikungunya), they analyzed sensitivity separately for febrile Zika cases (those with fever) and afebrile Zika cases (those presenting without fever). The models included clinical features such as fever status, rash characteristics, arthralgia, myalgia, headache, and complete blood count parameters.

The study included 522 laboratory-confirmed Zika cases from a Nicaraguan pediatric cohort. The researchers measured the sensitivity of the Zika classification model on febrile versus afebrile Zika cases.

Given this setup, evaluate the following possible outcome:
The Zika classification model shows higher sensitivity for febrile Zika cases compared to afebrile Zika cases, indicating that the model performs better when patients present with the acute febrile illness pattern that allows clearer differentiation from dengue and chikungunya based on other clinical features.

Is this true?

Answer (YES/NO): NO